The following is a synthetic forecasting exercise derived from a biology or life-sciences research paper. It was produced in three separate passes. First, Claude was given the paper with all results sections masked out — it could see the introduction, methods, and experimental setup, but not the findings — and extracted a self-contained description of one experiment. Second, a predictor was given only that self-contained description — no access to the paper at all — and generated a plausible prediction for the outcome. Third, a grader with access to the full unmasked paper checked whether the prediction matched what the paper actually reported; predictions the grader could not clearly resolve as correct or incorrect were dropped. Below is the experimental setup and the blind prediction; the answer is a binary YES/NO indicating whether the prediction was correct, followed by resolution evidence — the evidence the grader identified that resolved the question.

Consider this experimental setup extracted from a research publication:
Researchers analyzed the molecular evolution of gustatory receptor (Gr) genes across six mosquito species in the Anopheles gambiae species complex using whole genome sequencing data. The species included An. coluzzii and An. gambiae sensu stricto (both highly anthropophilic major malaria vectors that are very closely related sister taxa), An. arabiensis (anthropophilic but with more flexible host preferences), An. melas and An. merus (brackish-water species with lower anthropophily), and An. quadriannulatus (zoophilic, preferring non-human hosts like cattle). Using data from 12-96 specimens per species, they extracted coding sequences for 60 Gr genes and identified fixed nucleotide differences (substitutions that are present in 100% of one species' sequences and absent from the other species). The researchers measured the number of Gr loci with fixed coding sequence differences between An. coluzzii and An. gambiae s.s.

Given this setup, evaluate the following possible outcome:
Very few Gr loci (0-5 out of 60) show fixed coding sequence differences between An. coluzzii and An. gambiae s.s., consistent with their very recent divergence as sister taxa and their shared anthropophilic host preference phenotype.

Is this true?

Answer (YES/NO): YES